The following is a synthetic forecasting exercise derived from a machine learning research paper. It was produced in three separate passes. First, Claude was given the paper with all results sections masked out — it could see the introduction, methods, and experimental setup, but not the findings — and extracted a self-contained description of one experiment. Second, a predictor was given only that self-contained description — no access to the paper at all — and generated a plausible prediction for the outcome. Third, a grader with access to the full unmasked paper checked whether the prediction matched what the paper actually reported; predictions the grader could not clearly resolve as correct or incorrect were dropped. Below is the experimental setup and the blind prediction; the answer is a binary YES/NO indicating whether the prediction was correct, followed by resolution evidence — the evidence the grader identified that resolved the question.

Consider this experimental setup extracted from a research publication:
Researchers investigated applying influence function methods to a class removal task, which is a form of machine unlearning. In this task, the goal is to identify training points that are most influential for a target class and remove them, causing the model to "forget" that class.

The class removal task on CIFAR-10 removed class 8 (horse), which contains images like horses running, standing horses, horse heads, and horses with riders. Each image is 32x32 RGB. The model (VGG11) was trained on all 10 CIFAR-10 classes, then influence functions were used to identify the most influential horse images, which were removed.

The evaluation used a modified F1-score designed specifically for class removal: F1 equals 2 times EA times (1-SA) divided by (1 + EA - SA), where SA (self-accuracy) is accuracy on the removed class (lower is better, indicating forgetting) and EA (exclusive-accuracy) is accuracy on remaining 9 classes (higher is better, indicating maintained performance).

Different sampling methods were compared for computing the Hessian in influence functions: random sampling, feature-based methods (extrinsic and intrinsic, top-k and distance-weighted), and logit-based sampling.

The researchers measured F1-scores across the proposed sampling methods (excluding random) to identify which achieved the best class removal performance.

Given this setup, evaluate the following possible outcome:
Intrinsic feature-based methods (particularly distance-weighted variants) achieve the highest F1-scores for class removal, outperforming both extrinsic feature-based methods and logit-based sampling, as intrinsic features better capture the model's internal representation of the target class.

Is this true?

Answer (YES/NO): NO